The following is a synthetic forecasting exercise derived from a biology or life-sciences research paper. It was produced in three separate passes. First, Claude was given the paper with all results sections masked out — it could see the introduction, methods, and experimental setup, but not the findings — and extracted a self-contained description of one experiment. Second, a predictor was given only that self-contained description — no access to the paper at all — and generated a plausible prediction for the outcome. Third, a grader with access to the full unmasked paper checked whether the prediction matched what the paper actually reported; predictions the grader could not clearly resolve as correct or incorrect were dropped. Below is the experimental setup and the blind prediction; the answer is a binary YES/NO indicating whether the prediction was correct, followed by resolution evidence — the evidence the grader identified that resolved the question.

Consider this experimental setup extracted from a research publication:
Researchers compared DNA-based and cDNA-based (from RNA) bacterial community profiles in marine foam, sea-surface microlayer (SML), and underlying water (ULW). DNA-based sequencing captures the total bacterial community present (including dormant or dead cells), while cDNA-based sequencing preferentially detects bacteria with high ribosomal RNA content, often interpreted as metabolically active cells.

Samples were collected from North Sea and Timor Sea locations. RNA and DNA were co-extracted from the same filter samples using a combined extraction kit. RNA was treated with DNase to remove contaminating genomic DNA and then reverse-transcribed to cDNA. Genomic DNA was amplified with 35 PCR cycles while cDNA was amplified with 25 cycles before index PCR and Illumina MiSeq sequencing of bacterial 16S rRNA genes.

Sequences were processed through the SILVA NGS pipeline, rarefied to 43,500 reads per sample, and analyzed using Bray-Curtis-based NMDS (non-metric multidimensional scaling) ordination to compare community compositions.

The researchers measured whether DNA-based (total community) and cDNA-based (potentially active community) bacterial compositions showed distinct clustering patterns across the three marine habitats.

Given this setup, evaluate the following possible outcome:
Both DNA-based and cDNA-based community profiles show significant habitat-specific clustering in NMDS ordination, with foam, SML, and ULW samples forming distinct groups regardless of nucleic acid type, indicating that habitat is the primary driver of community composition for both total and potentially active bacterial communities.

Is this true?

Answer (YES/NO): NO